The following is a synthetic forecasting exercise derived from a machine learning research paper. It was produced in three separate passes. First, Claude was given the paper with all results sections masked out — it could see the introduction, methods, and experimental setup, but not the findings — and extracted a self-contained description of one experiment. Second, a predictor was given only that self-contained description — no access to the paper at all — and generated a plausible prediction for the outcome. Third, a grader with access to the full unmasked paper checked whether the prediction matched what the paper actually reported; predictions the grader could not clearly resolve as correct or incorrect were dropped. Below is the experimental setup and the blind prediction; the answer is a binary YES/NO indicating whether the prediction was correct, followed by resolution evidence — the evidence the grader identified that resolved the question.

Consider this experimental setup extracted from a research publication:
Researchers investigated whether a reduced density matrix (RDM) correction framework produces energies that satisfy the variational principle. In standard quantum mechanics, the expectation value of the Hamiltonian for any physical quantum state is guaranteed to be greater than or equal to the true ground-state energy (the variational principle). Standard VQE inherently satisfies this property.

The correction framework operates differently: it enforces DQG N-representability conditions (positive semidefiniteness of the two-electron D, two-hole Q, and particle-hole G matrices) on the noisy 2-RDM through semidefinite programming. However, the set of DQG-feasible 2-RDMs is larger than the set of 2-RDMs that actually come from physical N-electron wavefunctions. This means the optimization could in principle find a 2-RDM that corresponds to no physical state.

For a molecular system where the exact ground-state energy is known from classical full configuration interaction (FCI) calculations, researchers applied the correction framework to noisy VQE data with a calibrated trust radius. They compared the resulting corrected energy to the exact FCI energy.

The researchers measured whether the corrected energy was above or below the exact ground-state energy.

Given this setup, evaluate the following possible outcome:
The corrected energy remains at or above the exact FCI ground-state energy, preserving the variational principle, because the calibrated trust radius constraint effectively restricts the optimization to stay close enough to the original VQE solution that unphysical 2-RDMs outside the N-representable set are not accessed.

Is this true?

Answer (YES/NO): NO